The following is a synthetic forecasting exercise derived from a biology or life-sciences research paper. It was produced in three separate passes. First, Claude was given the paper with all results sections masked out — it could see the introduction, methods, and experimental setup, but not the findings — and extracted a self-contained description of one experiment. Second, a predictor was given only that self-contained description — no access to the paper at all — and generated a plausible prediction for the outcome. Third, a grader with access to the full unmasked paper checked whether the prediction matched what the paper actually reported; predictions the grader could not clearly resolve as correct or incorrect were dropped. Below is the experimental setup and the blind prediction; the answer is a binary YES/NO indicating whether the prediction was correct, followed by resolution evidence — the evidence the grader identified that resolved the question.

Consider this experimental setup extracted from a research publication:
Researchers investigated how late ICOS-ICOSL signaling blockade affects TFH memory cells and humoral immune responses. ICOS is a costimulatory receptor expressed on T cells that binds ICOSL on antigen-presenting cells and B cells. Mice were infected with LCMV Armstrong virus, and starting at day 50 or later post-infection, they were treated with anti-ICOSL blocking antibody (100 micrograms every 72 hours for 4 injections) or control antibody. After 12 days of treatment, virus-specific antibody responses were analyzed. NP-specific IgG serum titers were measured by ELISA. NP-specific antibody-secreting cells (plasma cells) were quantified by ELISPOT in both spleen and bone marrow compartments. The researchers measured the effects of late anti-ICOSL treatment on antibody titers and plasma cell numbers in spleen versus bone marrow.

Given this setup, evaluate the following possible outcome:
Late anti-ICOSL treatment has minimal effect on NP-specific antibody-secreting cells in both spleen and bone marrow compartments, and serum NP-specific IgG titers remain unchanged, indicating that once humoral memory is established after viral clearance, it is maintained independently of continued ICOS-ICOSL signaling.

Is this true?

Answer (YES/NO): NO